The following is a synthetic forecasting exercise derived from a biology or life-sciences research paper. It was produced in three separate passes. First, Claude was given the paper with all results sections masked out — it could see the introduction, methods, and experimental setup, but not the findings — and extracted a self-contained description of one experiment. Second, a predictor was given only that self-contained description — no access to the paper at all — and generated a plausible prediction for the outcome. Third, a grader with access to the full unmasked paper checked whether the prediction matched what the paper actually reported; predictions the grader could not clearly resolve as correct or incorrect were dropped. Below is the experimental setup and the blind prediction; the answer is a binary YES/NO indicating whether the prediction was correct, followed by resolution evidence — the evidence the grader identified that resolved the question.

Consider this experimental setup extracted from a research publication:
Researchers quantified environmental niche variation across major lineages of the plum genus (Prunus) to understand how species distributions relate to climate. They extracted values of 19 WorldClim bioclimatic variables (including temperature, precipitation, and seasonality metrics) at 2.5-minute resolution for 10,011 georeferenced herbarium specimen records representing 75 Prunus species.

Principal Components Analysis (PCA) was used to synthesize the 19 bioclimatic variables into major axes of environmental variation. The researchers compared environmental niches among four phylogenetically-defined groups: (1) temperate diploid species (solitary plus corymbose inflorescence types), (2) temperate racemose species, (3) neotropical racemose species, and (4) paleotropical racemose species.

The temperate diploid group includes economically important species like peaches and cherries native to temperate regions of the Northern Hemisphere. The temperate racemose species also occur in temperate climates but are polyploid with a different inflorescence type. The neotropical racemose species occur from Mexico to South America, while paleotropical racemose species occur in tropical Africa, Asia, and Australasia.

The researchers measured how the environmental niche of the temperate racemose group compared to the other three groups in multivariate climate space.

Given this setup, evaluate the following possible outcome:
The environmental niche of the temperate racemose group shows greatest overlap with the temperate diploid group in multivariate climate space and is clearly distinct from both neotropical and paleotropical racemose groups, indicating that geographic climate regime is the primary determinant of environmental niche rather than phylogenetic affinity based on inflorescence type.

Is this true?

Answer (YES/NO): NO